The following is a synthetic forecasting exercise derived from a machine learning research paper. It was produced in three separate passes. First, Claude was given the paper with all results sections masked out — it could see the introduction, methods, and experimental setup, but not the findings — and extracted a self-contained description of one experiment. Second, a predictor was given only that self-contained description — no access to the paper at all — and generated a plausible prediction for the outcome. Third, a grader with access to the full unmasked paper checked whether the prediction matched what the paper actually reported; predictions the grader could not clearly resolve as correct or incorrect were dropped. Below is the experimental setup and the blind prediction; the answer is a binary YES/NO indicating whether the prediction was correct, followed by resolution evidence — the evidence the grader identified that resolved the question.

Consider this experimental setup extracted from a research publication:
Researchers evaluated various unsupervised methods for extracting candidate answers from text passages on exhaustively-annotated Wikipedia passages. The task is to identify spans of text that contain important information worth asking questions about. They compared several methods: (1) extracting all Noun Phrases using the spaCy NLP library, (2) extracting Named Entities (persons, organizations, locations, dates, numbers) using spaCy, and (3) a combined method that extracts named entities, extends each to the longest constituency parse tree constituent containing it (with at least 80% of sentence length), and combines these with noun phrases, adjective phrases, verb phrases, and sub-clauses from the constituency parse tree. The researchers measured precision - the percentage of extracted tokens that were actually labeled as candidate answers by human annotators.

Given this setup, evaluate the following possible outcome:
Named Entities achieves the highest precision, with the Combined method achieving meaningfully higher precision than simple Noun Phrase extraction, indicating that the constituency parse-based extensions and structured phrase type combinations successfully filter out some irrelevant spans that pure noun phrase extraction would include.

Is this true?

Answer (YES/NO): NO